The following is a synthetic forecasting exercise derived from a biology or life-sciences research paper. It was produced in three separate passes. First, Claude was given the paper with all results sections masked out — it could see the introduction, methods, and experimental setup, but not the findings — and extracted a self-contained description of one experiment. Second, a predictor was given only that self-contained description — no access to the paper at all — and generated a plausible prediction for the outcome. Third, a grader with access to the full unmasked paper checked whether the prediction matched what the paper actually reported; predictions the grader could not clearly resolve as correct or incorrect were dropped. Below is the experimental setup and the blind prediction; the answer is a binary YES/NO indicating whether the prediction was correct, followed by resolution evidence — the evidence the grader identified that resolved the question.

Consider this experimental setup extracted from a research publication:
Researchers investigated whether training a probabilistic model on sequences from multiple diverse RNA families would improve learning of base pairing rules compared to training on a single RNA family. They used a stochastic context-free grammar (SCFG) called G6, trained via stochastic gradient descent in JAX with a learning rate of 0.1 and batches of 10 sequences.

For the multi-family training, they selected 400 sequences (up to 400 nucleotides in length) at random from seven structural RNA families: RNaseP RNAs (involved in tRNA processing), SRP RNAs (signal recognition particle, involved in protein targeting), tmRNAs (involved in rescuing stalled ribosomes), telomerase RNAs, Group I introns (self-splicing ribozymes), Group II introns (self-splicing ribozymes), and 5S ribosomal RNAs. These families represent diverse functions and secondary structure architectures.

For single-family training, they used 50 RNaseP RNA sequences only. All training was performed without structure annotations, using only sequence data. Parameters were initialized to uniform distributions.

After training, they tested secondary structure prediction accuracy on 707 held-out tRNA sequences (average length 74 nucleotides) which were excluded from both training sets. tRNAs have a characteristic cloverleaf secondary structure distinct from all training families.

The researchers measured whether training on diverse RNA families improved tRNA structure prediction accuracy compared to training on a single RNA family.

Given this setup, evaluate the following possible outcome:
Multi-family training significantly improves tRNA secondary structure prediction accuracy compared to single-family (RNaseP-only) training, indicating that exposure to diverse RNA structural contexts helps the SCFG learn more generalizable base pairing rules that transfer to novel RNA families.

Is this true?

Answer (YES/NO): NO